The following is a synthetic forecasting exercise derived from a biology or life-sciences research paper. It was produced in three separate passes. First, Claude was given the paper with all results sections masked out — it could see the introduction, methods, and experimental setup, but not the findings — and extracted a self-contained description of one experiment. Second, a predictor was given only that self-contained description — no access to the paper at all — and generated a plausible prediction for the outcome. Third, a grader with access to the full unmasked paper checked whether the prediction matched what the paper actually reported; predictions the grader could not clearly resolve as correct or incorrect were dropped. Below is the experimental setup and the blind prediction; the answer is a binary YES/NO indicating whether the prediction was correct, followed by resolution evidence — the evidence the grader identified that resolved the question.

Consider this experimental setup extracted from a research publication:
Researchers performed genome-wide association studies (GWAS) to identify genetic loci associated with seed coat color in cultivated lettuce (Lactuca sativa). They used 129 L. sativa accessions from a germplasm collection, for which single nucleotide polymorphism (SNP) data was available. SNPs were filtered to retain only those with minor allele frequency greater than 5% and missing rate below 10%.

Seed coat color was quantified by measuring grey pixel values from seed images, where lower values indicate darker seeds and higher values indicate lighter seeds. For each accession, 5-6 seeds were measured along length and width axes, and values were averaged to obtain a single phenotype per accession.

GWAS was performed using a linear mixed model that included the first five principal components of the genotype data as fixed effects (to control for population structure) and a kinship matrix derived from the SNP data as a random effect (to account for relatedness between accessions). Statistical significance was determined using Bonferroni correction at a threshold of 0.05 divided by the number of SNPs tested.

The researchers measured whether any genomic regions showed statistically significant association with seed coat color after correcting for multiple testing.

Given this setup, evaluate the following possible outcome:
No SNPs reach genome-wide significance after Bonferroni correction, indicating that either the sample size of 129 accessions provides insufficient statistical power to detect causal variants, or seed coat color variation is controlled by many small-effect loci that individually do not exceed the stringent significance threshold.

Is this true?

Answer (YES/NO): NO